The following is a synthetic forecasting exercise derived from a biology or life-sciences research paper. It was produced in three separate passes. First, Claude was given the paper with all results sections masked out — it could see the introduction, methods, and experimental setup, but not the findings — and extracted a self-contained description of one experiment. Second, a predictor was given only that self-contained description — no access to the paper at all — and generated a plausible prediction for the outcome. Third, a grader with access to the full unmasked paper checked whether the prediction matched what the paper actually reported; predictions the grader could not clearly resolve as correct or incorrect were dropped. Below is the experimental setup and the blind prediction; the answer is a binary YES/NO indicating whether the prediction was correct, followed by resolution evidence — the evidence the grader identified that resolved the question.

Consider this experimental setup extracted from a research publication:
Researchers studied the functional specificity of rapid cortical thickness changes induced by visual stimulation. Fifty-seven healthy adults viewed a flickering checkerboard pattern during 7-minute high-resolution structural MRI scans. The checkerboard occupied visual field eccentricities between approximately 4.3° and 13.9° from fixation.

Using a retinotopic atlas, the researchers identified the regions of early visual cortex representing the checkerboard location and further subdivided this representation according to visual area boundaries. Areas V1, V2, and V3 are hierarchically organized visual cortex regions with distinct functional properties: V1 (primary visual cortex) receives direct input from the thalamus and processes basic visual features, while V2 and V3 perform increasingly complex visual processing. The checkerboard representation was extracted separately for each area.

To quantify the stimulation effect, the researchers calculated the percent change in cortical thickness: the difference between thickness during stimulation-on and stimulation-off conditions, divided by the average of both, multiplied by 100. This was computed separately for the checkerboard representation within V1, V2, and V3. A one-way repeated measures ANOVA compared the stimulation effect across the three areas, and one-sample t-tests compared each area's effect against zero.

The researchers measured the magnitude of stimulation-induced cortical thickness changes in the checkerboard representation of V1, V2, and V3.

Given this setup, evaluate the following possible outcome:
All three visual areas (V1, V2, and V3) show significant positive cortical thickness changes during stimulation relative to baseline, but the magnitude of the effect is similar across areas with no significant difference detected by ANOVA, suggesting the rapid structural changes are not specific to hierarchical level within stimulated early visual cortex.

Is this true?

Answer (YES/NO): NO